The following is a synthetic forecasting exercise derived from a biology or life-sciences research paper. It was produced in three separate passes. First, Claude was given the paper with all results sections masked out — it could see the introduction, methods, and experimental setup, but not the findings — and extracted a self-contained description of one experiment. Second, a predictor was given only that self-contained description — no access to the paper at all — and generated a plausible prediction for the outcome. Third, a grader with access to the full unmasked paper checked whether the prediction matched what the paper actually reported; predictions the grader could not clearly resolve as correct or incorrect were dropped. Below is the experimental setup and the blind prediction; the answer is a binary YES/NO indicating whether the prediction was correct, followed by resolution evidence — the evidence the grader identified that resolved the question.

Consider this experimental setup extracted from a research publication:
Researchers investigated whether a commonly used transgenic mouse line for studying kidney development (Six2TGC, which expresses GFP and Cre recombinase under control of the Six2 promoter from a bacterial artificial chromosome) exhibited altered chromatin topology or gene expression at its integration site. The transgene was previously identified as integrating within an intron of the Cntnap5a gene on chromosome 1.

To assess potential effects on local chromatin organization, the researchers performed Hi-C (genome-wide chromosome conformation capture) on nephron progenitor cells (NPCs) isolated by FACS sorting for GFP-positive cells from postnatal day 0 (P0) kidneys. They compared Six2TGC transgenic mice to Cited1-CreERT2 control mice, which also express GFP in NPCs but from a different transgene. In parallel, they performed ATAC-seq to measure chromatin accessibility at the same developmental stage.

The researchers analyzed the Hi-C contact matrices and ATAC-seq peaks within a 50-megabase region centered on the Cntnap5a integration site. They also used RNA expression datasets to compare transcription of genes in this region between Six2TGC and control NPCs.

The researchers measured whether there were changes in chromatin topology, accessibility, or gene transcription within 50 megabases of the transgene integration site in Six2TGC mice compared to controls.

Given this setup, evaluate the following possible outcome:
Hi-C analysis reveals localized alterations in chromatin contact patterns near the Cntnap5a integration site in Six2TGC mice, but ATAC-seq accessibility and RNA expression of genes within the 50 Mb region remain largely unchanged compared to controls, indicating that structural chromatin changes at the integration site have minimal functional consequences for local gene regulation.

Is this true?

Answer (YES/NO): NO